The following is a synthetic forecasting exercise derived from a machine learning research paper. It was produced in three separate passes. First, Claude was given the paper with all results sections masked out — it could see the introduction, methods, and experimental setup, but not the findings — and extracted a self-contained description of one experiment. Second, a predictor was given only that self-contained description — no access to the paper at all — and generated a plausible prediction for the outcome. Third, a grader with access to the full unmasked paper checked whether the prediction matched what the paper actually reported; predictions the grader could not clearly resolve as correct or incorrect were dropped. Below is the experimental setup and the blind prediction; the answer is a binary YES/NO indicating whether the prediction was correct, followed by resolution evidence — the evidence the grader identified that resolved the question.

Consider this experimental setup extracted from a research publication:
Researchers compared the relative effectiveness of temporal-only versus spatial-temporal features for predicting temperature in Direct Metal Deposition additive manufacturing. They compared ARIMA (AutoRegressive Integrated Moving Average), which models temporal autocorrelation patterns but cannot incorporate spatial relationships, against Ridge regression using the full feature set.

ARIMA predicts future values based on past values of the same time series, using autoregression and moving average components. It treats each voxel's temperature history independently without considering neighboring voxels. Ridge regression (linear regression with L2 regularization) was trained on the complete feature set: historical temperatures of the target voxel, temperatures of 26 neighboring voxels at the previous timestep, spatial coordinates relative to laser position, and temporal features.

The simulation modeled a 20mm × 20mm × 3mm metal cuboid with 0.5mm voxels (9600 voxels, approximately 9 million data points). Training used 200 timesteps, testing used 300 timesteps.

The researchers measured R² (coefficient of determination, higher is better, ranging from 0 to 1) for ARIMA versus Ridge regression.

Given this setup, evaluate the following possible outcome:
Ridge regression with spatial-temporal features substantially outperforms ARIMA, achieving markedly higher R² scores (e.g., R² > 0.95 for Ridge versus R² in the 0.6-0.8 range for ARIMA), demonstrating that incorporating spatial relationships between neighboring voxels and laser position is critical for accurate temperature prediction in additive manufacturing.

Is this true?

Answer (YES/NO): NO